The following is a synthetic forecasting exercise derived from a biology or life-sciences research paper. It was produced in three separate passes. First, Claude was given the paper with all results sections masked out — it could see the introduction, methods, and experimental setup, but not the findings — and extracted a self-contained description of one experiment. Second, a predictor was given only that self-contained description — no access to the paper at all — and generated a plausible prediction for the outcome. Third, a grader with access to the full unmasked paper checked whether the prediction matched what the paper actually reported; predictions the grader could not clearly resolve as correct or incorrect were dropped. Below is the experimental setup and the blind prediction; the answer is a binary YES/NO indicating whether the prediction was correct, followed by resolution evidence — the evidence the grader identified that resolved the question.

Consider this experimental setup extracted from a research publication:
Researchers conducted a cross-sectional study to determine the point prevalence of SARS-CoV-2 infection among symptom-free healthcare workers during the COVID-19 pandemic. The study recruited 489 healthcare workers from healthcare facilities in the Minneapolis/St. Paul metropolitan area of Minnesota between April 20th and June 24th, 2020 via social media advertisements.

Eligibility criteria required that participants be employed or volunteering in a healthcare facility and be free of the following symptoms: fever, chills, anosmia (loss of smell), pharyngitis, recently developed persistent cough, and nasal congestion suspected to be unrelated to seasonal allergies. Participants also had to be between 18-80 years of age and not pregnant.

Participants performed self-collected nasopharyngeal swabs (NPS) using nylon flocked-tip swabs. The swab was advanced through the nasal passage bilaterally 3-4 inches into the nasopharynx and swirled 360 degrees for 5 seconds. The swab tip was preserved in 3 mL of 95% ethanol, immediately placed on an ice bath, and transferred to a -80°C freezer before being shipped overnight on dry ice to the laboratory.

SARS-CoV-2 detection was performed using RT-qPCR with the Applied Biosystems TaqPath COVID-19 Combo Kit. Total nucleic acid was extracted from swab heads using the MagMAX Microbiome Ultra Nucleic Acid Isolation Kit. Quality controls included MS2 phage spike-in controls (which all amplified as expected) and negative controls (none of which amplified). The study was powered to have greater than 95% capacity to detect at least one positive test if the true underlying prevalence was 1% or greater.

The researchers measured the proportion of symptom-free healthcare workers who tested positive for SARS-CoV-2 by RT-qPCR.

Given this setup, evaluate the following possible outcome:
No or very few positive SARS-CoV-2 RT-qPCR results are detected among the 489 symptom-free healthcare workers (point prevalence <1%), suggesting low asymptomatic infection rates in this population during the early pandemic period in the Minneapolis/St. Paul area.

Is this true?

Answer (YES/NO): YES